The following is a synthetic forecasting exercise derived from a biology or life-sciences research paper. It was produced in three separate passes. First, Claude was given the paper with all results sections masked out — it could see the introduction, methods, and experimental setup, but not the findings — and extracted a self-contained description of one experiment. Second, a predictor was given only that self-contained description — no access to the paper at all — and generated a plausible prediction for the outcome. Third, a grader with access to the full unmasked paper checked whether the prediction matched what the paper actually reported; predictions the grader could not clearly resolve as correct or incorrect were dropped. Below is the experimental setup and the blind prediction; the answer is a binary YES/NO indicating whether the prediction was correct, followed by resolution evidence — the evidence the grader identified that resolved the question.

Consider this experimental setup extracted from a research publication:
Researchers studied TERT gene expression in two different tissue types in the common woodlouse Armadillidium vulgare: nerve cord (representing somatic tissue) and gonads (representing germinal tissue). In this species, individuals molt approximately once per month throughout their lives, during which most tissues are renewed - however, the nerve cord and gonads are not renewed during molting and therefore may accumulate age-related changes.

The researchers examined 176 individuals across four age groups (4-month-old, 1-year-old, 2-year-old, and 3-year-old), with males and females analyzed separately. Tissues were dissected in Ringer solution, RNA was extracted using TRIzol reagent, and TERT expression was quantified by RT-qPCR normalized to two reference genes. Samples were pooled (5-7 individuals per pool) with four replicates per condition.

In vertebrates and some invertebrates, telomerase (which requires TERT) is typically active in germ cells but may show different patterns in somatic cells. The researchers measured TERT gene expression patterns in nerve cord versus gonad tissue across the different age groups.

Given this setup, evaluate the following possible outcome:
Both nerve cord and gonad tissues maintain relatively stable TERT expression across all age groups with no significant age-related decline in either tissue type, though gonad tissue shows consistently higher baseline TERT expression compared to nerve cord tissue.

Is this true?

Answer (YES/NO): NO